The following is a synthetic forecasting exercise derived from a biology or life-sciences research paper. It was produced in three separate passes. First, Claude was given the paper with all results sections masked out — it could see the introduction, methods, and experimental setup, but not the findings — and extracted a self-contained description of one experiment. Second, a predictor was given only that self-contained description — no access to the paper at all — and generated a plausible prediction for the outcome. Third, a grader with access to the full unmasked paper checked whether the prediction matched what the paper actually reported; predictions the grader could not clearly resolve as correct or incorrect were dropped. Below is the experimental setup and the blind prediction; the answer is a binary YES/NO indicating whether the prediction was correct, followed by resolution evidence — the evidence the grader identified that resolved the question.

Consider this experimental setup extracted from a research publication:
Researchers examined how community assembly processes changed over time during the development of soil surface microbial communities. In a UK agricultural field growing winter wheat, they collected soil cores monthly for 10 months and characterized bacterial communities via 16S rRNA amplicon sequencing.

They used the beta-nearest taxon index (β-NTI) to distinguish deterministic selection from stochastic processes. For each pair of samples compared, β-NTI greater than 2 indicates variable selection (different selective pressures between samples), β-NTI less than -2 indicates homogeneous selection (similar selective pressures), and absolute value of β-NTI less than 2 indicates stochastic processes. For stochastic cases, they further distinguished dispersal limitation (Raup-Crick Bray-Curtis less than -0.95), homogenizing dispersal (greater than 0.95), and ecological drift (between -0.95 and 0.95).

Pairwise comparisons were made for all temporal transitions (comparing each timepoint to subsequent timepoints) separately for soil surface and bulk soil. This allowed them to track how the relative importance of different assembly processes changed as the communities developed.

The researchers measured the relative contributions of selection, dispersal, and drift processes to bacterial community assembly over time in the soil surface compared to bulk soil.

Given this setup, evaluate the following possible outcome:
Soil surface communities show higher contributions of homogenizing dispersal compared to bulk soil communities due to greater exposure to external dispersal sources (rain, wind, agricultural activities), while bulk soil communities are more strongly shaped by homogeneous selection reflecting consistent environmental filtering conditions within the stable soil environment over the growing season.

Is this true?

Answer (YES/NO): NO